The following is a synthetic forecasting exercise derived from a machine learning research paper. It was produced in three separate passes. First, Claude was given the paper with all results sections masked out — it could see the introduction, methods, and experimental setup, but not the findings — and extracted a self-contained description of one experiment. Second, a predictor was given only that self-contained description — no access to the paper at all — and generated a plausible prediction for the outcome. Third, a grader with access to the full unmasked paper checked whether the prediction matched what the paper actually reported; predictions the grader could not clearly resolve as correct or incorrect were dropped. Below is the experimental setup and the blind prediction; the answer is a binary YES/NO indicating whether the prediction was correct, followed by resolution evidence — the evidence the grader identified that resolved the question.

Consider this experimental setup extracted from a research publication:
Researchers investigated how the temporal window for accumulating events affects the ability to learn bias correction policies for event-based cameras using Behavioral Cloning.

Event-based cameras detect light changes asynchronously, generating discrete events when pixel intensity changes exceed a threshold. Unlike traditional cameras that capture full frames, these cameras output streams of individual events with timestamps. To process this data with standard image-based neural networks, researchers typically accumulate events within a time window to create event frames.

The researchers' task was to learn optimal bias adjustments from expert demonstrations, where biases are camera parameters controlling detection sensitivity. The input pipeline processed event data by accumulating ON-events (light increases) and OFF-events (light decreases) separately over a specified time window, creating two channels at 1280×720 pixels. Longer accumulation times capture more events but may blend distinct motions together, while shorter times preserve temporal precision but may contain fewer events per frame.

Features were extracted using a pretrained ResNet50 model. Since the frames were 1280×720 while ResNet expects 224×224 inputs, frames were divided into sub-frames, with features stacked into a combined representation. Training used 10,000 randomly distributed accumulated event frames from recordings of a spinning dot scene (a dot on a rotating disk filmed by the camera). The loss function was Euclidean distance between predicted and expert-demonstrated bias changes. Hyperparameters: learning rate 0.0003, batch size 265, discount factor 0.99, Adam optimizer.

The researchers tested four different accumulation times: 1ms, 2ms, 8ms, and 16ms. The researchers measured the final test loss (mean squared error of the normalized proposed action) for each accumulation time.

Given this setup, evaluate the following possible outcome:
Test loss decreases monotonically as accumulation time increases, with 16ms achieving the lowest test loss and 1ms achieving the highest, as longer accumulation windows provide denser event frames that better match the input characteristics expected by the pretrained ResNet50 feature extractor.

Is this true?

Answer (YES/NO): NO